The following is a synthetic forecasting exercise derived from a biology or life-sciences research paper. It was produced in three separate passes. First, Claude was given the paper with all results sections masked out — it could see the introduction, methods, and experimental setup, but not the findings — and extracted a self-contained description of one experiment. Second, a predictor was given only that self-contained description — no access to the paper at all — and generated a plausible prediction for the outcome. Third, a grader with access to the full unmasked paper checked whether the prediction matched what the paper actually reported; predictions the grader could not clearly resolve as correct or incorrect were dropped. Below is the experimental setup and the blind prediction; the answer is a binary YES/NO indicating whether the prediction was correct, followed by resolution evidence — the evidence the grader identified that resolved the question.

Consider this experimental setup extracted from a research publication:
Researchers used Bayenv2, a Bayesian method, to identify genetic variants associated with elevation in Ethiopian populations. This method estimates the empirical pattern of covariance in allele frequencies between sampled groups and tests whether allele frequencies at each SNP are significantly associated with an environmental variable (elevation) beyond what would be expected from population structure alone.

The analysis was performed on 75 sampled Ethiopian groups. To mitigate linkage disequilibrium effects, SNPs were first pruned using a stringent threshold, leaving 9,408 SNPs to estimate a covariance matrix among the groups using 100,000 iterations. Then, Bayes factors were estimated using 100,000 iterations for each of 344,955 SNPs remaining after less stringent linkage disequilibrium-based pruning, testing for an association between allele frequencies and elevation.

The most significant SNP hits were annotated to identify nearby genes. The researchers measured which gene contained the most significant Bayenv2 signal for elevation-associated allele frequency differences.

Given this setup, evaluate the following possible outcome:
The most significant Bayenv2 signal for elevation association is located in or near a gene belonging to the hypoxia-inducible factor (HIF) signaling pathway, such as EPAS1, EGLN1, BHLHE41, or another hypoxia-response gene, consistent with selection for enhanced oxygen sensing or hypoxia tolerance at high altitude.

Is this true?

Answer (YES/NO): NO